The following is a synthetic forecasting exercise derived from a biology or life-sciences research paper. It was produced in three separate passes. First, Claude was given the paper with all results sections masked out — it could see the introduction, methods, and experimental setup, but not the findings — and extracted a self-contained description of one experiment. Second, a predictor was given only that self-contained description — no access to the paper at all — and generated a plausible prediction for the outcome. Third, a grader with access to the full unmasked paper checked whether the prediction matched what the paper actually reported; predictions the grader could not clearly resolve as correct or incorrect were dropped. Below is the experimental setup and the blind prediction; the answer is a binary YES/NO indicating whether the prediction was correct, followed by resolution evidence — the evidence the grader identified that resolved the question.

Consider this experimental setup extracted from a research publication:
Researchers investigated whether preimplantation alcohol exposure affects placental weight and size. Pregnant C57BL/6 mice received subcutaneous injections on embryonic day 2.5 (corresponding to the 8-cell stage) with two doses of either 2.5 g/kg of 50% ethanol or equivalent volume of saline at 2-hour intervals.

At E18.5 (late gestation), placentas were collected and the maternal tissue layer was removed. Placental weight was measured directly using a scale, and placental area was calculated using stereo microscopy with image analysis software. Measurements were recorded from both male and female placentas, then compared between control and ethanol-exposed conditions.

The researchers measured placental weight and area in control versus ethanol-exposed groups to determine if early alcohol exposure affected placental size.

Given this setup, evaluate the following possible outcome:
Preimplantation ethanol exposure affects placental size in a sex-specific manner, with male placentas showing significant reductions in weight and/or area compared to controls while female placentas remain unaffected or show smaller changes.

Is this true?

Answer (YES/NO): NO